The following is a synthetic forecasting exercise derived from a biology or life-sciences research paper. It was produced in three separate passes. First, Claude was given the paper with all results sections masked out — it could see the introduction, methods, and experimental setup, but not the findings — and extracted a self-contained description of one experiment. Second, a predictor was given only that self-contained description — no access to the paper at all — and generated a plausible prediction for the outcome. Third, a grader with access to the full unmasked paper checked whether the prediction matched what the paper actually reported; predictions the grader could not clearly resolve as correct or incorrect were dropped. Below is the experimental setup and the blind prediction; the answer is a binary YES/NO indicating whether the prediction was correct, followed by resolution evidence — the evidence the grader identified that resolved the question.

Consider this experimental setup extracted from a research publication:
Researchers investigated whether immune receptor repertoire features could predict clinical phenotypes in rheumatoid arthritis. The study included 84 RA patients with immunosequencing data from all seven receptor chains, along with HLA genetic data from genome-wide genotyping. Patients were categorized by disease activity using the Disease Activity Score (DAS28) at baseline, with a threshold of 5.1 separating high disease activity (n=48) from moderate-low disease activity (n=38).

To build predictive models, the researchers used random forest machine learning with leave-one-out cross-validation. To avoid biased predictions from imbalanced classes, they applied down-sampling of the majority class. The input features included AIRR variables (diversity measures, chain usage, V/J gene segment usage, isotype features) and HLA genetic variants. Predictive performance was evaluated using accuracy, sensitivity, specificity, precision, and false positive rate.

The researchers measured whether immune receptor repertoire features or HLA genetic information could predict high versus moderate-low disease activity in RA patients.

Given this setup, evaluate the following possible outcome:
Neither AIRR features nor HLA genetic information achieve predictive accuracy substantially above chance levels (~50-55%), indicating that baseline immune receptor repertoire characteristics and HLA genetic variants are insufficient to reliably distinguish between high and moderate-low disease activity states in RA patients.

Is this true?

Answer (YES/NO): NO